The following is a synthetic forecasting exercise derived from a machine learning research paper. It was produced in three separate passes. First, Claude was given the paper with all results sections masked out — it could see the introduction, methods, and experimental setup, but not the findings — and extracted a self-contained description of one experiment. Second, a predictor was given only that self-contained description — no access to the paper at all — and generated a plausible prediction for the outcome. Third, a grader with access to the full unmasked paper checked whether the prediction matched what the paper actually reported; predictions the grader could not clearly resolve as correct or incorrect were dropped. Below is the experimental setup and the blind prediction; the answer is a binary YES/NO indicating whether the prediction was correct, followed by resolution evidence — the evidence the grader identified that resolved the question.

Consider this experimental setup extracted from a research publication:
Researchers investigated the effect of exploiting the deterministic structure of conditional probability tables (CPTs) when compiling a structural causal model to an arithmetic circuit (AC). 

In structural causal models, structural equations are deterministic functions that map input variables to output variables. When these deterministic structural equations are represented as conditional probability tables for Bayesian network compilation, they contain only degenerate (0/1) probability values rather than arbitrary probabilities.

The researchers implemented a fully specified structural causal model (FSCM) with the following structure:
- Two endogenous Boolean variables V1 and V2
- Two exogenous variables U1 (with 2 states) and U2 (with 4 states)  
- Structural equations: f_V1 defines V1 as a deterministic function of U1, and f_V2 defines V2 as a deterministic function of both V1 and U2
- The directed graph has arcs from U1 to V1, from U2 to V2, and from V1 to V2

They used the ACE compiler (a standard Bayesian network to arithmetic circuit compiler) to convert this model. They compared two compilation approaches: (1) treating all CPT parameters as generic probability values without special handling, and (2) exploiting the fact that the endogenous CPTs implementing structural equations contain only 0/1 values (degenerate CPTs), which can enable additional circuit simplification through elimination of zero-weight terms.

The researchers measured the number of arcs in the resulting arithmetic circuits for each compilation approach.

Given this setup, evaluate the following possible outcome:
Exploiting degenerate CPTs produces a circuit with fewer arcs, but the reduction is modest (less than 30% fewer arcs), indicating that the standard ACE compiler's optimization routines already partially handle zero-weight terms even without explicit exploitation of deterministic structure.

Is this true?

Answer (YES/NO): NO